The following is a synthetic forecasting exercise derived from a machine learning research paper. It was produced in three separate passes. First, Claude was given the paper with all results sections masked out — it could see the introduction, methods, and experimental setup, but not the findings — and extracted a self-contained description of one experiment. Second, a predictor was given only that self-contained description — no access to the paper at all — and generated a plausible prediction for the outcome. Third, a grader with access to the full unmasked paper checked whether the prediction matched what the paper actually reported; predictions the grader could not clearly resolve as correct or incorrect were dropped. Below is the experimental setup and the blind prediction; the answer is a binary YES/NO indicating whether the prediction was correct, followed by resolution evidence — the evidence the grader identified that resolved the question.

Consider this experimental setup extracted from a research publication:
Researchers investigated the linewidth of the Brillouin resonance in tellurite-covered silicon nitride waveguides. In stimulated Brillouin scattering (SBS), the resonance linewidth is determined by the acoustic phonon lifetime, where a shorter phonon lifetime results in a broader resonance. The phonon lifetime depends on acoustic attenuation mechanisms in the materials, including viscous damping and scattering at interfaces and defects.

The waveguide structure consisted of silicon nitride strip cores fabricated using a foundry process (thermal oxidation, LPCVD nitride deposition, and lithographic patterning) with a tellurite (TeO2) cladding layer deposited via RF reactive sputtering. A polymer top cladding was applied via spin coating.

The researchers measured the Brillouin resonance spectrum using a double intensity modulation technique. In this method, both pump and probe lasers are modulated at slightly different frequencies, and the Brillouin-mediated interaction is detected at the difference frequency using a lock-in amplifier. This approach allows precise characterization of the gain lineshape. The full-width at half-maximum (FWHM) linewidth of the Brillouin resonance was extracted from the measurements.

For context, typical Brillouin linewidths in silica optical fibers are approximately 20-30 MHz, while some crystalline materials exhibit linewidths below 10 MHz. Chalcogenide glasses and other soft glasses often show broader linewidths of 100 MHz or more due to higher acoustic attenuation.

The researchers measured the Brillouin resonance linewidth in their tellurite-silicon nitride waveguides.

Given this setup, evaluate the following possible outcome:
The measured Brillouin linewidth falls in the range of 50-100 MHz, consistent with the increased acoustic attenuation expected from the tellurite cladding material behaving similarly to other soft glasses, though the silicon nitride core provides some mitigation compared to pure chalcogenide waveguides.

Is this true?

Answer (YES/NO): NO